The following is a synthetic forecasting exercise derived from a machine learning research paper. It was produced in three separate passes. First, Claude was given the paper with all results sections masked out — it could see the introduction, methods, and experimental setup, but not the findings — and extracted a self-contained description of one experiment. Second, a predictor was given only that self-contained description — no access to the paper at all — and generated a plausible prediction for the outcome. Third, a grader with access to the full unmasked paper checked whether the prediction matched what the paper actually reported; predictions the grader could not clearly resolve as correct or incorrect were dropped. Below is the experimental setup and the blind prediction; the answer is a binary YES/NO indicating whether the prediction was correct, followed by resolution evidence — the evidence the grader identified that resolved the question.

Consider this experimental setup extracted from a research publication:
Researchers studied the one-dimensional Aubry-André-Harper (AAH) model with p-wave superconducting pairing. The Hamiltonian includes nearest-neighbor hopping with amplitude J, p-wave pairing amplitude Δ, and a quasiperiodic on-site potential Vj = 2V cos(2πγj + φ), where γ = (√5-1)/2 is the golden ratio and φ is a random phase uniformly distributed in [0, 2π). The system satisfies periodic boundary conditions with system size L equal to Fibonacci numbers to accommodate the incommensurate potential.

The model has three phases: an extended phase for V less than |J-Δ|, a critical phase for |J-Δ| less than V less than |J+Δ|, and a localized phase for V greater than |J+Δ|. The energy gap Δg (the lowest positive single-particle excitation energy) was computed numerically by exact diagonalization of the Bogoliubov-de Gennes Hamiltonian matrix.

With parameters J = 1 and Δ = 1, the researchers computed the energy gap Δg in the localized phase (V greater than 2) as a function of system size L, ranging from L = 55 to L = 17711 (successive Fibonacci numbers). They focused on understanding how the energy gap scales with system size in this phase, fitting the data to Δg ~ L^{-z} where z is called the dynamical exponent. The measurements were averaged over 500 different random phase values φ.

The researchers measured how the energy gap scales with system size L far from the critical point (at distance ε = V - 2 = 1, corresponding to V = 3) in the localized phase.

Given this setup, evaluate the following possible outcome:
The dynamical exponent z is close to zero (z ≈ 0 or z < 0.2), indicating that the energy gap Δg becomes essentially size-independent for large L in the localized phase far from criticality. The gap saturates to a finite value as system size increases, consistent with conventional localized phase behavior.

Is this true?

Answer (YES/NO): NO